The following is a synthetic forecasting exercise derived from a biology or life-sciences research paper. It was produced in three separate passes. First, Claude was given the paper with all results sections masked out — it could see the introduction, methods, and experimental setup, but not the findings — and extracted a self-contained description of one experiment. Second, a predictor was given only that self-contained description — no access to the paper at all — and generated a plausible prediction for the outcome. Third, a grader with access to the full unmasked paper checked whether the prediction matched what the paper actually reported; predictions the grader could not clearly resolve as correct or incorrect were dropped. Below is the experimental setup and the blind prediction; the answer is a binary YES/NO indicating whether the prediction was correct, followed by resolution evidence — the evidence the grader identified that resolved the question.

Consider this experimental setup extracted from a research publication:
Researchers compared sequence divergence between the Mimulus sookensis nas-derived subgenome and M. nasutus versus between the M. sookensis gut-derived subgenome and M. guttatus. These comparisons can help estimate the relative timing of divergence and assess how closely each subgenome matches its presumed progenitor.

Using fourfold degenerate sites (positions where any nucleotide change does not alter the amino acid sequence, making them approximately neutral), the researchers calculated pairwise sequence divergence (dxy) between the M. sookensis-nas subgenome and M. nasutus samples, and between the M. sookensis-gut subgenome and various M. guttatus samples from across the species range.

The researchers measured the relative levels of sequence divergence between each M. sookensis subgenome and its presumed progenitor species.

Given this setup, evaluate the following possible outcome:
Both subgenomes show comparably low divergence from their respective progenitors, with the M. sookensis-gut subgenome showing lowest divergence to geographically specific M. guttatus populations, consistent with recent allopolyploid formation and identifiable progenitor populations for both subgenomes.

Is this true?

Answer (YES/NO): NO